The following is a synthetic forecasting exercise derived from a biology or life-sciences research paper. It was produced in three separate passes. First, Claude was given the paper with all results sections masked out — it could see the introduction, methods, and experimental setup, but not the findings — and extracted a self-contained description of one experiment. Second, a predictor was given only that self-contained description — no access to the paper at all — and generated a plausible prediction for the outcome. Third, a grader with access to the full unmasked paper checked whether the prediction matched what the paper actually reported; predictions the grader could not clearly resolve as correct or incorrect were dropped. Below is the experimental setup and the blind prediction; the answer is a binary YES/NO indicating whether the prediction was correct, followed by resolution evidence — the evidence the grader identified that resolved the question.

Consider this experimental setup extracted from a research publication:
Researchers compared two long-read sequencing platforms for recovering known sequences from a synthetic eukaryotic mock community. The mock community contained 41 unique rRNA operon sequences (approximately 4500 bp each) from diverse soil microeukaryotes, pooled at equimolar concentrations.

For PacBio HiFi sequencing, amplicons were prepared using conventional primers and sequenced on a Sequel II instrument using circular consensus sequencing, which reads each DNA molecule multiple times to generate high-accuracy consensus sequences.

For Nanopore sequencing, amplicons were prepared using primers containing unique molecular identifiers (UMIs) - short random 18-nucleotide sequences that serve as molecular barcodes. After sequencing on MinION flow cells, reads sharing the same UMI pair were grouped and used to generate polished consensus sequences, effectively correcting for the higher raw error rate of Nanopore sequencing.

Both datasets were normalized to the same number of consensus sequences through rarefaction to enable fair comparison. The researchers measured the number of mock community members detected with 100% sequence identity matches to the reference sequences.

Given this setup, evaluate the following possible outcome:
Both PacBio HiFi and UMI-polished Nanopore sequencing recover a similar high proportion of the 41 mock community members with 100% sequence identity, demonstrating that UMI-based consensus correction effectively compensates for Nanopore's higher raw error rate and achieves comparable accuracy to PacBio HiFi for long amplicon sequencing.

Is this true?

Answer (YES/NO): NO